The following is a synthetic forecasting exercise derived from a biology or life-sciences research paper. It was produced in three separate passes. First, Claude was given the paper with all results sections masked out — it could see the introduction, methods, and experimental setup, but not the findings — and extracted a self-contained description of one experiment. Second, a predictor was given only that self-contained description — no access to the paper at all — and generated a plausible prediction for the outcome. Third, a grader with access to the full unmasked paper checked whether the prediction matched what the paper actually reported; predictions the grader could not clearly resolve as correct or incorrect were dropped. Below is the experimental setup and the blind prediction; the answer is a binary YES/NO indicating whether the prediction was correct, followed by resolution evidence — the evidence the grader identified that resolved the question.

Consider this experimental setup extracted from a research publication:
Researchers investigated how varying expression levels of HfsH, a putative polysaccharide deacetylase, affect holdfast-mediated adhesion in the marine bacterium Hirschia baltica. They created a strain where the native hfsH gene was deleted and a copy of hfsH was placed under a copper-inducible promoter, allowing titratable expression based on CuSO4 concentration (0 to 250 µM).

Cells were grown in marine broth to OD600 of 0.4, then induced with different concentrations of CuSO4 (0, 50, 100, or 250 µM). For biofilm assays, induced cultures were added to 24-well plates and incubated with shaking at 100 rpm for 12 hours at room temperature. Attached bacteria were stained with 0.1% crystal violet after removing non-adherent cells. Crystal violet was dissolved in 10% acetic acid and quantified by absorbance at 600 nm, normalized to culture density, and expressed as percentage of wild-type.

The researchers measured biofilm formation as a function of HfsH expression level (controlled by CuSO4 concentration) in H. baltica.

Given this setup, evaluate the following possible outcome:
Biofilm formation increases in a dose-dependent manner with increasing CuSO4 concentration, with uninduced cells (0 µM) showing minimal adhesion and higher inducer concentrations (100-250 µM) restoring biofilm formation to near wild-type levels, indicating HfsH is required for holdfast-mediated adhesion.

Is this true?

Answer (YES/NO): YES